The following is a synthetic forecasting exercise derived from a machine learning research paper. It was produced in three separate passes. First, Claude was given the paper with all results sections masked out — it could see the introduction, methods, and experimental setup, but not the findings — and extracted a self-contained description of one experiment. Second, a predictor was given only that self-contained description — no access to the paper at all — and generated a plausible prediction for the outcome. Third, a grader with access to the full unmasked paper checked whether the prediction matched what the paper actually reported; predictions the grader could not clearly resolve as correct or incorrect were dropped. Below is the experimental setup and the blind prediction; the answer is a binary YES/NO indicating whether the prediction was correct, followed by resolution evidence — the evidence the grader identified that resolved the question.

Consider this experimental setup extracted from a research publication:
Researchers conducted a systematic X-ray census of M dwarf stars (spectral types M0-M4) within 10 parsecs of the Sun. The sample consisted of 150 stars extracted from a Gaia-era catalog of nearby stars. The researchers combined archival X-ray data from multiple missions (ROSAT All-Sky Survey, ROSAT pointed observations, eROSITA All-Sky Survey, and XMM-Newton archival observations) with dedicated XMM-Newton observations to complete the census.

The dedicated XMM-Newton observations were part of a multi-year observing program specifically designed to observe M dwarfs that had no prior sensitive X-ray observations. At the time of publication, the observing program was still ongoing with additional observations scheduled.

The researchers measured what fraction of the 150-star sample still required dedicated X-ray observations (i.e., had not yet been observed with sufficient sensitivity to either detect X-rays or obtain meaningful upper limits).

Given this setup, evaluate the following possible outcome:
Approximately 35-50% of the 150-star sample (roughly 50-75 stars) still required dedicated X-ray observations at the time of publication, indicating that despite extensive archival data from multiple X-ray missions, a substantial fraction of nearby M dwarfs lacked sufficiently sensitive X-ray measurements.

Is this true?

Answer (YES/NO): NO